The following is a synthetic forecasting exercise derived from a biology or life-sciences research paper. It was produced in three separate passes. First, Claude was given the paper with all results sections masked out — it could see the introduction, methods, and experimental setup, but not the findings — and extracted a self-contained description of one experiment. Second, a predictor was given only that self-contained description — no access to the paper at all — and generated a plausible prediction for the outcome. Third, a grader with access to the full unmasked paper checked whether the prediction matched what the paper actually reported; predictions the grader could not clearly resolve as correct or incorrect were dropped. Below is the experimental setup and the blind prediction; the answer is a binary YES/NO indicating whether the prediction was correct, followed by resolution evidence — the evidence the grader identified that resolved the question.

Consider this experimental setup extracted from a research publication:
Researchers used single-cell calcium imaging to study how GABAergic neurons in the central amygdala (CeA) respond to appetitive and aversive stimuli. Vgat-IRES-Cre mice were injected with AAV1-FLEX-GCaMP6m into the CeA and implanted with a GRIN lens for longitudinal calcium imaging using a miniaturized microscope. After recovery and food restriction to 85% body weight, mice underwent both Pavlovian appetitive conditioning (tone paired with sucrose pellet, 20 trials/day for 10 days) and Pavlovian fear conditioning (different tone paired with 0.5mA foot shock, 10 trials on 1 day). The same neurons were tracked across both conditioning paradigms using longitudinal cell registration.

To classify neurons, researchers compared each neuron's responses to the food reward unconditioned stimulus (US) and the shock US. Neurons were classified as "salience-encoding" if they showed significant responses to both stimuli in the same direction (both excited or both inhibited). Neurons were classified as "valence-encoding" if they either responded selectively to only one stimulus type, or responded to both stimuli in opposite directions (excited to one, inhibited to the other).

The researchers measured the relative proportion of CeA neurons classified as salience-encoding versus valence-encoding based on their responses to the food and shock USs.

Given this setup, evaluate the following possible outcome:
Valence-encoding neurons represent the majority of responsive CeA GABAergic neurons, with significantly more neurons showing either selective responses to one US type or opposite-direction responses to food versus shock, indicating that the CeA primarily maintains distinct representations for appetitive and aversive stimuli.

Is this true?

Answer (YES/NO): YES